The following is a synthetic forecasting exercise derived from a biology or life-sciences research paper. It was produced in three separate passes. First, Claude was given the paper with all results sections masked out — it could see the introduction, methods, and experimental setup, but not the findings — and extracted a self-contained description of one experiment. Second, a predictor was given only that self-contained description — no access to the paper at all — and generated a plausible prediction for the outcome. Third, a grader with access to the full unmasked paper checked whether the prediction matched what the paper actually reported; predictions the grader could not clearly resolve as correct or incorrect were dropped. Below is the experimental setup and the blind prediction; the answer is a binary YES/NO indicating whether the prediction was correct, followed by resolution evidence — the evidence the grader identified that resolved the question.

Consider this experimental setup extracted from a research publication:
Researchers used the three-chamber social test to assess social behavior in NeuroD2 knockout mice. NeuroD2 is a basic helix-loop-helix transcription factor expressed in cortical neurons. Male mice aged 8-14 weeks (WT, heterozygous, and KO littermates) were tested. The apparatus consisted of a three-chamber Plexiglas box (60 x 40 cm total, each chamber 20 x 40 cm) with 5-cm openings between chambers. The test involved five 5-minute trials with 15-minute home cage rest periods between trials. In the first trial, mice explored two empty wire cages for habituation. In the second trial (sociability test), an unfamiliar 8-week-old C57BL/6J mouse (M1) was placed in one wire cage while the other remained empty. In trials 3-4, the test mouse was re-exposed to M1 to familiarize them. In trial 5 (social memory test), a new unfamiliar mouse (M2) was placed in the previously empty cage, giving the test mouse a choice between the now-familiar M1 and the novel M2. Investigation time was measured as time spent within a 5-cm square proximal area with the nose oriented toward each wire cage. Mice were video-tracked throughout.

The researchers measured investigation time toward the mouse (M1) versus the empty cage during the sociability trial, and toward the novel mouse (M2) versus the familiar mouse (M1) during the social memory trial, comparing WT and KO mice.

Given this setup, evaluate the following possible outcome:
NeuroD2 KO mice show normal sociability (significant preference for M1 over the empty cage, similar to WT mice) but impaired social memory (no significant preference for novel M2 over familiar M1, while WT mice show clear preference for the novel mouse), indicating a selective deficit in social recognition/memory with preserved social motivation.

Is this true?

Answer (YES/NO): NO